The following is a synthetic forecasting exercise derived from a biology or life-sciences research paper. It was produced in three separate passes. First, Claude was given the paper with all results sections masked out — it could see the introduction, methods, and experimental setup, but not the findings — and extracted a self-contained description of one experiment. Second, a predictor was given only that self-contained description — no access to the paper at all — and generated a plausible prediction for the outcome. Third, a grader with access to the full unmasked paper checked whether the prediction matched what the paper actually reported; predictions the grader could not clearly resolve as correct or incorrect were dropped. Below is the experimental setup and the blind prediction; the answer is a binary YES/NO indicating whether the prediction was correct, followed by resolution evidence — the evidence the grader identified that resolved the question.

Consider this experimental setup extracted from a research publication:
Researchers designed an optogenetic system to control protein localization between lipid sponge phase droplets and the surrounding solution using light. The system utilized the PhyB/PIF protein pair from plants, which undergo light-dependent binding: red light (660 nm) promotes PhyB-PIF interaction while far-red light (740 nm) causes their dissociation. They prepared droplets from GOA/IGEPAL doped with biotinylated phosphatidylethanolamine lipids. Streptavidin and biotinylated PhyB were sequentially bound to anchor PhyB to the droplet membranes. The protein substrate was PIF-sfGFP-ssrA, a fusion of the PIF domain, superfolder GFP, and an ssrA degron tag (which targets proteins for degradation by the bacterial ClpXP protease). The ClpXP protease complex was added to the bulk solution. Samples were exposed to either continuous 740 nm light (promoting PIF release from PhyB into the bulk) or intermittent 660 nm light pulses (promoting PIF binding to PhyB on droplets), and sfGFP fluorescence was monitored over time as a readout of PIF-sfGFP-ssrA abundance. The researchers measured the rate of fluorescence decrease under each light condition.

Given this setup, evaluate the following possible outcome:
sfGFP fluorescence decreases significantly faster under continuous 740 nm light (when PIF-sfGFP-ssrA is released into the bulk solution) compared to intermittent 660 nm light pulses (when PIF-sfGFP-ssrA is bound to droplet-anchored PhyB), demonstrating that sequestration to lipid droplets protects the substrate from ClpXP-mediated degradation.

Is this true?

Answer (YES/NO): YES